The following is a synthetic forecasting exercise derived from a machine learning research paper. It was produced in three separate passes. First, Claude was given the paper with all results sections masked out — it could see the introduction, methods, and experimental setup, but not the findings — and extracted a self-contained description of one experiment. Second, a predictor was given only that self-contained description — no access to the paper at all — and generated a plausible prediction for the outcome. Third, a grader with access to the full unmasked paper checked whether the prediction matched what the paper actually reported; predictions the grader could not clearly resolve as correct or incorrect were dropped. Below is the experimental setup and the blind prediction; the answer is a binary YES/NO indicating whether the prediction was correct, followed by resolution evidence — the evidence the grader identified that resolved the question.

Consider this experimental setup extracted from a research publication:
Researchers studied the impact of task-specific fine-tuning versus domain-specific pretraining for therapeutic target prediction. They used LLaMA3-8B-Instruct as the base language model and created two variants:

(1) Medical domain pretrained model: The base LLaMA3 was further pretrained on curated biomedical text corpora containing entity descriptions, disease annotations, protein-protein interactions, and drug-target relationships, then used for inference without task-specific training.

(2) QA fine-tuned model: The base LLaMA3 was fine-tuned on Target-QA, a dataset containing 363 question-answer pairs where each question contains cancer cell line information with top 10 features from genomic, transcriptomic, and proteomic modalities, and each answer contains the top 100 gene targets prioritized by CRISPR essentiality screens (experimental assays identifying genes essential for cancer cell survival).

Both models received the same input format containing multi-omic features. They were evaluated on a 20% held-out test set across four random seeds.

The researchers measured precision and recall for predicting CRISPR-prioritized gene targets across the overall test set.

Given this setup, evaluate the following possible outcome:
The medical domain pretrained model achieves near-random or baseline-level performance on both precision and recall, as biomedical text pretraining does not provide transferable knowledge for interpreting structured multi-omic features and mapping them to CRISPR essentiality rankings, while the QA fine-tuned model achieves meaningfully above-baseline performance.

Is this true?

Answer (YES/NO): NO